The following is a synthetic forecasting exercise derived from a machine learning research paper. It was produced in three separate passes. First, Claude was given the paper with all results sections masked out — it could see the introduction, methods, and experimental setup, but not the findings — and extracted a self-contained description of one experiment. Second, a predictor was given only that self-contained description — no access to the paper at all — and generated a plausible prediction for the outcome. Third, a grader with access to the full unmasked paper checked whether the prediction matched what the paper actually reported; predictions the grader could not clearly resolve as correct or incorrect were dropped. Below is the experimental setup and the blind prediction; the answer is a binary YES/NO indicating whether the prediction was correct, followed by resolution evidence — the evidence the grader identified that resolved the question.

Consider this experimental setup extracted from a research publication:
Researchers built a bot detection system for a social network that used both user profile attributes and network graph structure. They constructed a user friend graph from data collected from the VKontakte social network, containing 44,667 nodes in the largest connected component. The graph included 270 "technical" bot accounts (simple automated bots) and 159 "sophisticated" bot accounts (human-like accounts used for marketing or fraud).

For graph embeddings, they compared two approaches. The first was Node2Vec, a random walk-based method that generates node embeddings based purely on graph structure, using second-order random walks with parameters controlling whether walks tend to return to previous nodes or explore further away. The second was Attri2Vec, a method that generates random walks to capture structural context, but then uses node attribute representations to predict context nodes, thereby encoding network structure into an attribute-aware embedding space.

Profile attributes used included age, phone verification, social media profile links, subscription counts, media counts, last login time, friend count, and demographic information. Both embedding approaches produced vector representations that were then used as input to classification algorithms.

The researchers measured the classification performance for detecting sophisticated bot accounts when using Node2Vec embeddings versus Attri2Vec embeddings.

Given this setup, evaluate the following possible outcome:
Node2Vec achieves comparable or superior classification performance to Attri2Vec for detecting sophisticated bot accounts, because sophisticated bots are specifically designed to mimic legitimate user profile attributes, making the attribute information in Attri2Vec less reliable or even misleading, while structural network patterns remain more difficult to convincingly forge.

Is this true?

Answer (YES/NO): YES